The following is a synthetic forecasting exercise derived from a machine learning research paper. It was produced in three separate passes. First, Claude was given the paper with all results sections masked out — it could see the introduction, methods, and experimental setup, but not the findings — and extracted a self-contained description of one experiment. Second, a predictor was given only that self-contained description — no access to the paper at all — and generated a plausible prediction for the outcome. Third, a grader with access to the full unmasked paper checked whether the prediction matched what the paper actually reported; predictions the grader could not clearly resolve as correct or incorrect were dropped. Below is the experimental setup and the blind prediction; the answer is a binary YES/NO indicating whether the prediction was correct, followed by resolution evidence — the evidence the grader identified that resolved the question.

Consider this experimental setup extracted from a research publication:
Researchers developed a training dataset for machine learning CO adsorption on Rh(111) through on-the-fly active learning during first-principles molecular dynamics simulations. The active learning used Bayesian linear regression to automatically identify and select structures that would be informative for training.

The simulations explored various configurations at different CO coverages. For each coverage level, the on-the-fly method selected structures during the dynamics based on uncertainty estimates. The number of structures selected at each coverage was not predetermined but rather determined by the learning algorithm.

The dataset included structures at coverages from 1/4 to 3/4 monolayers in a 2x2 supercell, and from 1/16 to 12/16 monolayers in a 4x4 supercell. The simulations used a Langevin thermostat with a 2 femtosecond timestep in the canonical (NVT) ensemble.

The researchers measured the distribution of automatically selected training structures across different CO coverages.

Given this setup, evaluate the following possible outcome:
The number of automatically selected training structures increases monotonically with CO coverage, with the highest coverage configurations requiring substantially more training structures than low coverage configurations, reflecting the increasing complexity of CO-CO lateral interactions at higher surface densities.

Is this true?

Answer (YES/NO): NO